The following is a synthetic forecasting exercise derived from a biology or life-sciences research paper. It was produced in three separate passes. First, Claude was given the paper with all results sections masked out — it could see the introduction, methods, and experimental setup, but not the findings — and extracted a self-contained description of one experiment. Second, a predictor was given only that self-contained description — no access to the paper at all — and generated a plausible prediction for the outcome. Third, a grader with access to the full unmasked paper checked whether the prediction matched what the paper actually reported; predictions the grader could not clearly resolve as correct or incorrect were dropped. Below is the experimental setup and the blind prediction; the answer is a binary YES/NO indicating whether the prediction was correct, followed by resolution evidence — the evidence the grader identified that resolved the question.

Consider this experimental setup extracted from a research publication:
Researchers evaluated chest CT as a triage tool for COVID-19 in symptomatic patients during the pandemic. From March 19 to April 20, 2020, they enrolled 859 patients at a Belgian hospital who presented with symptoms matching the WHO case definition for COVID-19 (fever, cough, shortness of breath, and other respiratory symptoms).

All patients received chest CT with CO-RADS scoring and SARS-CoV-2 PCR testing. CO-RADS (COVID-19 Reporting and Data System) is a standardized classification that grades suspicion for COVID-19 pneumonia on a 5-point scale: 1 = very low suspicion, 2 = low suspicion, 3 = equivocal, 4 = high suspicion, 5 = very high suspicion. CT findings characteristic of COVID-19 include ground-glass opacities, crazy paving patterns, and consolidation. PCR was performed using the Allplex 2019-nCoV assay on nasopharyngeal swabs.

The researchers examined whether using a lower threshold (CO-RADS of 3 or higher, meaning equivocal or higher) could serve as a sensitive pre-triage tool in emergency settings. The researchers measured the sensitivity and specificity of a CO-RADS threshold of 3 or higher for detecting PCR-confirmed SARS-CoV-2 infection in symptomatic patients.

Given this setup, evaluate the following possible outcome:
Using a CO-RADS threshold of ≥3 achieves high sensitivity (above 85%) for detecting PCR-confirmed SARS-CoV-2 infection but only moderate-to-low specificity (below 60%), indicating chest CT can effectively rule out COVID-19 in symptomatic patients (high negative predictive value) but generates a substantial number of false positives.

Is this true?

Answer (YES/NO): NO